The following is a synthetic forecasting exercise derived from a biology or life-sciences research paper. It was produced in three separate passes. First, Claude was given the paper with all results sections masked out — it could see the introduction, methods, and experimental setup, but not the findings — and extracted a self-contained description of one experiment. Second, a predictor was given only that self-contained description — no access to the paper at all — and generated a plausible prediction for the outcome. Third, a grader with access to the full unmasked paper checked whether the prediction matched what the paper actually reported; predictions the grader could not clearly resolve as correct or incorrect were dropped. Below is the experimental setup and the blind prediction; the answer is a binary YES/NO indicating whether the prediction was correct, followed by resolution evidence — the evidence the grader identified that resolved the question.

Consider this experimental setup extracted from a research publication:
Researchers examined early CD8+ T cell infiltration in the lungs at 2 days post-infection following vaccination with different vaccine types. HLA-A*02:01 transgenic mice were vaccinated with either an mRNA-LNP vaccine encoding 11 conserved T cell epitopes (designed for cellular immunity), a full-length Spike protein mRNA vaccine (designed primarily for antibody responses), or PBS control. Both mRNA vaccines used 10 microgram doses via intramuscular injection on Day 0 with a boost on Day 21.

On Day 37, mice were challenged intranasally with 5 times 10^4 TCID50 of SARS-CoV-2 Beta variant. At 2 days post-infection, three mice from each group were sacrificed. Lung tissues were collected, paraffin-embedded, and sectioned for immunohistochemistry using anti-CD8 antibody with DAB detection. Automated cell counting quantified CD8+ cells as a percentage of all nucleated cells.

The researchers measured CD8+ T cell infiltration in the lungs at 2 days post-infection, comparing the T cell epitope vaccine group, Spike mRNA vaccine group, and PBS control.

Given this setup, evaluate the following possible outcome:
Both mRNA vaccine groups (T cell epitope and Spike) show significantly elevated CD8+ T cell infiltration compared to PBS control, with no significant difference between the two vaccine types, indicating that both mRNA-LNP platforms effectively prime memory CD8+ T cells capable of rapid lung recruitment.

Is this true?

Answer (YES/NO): YES